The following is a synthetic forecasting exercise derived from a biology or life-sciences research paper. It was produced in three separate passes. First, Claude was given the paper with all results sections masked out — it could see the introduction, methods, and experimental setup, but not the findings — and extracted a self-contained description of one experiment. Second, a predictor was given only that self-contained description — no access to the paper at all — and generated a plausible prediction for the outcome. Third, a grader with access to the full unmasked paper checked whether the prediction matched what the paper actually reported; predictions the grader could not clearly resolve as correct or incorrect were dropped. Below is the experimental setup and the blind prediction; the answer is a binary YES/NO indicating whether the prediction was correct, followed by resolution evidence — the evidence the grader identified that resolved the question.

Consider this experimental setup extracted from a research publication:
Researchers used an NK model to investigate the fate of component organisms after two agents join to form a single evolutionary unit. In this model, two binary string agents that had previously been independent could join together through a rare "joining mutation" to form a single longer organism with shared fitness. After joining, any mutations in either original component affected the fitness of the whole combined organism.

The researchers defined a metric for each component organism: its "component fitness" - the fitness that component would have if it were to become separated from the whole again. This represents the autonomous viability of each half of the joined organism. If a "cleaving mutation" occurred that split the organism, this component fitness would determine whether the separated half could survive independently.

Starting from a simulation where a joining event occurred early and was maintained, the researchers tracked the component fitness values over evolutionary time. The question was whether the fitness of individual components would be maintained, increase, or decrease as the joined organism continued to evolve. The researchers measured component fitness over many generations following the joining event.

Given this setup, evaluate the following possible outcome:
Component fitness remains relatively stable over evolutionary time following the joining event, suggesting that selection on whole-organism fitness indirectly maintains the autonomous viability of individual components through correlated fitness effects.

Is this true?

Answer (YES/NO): NO